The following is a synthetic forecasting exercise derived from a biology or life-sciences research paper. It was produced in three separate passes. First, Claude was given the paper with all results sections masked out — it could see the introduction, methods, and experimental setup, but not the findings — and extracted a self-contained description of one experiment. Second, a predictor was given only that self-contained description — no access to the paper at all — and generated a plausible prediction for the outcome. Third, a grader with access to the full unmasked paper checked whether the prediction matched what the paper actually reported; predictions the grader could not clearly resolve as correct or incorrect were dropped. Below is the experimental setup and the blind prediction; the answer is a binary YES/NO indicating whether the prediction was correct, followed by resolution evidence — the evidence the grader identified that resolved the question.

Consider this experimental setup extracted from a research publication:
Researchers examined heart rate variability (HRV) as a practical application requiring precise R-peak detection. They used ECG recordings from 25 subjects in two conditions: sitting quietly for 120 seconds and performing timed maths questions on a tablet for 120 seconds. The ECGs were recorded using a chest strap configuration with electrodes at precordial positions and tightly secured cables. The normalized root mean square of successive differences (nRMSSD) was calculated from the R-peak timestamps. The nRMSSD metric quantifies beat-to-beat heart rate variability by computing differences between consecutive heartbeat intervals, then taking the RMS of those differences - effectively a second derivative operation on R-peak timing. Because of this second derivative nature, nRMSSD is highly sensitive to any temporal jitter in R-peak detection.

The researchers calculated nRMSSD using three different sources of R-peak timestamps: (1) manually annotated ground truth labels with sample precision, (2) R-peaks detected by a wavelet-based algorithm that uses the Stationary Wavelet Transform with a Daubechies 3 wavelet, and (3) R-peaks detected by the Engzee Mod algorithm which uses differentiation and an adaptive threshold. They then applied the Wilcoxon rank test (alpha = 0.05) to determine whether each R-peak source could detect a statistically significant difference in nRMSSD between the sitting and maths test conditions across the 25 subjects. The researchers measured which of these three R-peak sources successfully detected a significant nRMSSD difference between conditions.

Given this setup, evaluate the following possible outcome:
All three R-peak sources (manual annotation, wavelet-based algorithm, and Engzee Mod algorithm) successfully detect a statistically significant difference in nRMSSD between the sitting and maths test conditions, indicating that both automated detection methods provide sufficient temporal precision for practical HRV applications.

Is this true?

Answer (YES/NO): NO